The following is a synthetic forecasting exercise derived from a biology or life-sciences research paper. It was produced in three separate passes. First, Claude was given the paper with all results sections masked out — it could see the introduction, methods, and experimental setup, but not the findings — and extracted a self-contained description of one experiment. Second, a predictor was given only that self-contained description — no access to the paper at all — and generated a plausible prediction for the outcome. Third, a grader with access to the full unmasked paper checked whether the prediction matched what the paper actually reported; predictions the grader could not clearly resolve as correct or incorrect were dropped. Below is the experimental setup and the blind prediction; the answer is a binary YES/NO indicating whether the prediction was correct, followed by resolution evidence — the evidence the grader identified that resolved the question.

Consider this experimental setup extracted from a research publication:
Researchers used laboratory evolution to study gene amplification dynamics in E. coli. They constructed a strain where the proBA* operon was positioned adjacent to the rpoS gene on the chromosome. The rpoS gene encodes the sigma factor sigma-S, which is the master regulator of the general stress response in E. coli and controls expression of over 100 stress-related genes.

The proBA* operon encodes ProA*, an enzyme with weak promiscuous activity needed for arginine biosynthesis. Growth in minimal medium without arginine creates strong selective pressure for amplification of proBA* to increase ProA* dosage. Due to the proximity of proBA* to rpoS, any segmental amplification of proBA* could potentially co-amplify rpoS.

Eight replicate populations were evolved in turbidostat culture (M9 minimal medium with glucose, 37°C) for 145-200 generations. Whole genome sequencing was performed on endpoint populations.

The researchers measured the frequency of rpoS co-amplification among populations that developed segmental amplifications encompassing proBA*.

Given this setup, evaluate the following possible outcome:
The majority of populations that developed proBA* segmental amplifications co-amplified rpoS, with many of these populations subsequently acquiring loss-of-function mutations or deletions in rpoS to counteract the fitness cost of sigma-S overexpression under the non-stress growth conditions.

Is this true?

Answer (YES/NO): NO